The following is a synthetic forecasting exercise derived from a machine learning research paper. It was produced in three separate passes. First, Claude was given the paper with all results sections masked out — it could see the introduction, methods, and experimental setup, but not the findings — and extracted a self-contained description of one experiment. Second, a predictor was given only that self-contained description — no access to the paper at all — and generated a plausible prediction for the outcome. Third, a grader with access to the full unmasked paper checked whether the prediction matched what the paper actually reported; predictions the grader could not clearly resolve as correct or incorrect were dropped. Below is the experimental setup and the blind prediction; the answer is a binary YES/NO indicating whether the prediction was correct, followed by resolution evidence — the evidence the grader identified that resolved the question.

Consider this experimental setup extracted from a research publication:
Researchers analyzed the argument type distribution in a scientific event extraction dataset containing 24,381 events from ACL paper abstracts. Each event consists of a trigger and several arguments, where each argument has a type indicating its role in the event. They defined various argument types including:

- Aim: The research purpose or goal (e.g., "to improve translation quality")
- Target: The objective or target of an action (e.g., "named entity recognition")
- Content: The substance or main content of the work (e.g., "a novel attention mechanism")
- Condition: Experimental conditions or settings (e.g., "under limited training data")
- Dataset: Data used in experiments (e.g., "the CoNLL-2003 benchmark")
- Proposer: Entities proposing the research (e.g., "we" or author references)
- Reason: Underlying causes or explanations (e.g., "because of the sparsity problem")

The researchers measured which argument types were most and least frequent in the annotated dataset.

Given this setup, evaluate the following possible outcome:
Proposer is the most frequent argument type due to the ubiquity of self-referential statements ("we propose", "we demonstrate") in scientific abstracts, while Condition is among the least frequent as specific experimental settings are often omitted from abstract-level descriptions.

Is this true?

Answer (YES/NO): NO